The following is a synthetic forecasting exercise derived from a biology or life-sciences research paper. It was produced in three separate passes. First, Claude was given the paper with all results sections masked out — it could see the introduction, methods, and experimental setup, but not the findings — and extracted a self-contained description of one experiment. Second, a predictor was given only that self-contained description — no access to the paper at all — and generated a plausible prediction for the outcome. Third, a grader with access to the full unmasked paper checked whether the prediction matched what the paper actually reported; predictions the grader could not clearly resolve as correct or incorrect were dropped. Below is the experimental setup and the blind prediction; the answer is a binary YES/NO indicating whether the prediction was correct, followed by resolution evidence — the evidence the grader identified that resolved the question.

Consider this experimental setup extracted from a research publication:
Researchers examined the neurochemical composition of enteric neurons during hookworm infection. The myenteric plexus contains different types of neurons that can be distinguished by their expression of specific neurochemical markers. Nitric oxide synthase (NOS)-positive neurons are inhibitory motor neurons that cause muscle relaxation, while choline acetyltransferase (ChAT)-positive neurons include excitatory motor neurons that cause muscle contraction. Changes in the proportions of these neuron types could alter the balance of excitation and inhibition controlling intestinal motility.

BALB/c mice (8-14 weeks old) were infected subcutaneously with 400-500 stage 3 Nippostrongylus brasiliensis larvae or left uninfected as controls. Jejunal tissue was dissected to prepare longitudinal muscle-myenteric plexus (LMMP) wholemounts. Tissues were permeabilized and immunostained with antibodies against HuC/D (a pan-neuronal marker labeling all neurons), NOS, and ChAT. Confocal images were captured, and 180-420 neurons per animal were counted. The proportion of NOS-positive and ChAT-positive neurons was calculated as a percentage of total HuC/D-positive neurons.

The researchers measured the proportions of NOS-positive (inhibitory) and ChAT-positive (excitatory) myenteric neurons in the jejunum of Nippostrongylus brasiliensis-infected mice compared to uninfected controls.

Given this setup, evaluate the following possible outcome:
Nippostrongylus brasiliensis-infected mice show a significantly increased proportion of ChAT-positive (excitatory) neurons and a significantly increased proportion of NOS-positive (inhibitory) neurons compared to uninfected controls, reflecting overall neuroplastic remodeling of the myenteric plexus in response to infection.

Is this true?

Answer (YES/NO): NO